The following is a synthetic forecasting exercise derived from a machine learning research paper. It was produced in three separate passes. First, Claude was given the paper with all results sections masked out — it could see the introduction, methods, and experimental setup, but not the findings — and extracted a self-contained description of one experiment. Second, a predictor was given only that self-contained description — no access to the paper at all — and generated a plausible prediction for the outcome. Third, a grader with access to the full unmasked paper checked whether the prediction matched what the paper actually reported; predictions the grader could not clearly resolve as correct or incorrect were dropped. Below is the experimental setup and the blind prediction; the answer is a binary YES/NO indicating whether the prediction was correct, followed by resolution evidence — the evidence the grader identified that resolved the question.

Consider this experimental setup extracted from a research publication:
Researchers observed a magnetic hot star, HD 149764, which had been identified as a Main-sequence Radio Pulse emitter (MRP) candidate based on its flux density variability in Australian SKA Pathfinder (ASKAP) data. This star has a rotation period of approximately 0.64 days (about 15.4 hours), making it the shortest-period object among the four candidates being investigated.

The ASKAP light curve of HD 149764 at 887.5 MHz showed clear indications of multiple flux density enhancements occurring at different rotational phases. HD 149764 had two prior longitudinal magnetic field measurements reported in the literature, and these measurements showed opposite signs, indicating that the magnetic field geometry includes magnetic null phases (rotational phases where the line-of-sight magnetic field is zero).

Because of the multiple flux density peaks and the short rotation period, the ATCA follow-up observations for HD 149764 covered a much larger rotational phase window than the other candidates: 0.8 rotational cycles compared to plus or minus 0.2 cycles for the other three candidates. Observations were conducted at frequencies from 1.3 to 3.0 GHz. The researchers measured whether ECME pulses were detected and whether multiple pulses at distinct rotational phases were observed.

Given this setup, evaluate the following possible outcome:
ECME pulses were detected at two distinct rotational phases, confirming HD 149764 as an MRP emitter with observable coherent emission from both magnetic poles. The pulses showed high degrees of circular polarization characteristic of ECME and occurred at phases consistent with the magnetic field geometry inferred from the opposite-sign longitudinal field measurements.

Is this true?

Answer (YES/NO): NO